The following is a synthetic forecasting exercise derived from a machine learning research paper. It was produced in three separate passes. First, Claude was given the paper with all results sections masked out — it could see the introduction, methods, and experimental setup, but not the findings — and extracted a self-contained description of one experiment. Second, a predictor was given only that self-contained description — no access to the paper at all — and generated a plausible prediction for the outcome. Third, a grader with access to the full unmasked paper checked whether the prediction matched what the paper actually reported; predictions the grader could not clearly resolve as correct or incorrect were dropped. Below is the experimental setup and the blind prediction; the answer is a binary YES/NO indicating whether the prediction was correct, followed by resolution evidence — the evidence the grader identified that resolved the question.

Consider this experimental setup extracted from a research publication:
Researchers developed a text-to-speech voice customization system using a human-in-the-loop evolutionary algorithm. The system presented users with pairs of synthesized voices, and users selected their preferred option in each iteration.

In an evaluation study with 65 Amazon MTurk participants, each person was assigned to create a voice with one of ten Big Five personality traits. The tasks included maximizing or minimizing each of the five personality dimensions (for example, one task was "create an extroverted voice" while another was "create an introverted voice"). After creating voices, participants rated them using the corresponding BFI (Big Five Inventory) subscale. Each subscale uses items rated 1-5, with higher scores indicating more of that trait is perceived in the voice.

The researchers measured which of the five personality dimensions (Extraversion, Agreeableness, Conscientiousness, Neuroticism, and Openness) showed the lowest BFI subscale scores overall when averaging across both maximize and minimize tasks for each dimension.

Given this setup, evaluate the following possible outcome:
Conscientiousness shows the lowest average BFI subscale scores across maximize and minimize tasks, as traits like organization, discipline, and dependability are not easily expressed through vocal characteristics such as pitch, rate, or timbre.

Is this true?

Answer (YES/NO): NO